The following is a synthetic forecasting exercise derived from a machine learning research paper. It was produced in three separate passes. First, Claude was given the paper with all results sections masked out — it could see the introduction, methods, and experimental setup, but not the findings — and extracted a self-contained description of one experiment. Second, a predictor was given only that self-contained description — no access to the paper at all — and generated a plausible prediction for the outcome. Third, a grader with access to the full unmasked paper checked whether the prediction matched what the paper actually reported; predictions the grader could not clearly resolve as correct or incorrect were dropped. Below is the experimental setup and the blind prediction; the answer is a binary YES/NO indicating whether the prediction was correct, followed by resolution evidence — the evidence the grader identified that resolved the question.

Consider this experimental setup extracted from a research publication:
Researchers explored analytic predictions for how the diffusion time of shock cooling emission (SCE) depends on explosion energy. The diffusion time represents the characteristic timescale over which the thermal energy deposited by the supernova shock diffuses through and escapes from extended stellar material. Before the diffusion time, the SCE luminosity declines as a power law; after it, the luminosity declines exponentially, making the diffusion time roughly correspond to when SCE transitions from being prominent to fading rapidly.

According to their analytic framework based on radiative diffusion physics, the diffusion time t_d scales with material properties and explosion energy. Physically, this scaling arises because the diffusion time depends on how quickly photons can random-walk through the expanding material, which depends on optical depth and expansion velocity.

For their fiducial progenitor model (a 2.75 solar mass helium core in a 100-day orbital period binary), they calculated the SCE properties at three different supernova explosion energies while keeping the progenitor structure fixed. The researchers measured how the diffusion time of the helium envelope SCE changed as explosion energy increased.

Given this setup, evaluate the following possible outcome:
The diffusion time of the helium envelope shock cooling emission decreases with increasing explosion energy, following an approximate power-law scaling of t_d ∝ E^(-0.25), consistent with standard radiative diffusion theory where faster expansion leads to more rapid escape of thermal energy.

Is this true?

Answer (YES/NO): YES